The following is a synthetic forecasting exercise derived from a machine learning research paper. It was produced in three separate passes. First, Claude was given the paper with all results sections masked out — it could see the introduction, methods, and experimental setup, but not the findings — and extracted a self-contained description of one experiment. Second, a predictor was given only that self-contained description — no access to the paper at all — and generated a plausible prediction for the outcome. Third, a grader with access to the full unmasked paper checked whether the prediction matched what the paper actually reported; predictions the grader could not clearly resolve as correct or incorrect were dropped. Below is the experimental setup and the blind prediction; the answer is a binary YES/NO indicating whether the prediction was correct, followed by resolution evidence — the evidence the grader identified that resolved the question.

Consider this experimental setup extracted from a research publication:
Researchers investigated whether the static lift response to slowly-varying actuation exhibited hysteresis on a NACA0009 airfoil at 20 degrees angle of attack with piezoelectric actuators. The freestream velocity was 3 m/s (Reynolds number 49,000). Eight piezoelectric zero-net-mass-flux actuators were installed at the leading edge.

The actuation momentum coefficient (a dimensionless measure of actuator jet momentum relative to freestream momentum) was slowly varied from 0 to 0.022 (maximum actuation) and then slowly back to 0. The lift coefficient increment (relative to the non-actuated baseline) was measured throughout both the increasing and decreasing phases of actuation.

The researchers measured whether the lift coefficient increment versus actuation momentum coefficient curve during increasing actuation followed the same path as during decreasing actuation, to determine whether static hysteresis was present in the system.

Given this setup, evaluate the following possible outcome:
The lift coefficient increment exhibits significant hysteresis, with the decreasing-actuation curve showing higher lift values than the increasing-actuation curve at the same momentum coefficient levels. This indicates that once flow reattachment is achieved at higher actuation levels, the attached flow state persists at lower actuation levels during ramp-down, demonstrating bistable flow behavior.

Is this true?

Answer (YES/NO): NO